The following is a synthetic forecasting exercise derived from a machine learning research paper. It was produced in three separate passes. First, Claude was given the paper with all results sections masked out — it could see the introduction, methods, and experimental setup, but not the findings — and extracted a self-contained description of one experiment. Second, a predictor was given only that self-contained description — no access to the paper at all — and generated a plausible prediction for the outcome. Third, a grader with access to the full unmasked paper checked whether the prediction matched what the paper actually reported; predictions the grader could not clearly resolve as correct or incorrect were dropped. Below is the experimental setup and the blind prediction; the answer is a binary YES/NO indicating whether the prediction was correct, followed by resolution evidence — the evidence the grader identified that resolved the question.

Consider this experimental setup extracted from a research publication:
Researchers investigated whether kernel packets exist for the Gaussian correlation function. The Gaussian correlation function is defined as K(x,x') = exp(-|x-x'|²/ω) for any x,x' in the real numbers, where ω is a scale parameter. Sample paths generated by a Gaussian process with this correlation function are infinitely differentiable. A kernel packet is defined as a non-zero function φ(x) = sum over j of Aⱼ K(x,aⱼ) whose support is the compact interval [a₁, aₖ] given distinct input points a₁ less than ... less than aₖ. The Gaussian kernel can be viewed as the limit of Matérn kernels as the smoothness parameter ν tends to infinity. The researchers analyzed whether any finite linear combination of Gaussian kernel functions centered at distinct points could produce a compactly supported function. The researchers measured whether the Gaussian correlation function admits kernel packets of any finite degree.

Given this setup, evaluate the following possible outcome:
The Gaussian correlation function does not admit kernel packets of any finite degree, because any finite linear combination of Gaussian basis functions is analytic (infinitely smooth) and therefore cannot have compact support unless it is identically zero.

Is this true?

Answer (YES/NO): YES